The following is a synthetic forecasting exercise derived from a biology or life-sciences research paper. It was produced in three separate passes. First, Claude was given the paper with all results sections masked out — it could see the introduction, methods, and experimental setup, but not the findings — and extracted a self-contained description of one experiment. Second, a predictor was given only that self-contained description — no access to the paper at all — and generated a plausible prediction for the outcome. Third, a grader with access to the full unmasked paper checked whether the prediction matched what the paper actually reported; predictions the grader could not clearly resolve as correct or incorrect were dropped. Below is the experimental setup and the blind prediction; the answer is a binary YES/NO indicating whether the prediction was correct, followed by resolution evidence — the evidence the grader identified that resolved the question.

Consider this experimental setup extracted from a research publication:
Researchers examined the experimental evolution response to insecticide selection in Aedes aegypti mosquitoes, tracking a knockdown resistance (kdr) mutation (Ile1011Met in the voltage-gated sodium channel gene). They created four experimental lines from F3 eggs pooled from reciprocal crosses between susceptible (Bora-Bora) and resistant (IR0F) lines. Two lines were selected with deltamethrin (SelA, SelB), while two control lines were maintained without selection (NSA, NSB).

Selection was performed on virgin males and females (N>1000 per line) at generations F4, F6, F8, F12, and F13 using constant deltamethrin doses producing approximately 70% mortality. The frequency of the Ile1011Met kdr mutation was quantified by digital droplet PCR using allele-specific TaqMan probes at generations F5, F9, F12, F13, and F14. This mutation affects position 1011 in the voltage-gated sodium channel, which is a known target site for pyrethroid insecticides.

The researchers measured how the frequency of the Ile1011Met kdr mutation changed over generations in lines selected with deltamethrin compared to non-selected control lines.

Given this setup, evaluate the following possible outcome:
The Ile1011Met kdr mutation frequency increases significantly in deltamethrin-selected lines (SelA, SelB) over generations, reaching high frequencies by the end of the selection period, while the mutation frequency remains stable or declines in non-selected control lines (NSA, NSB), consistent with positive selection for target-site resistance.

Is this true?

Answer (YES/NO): YES